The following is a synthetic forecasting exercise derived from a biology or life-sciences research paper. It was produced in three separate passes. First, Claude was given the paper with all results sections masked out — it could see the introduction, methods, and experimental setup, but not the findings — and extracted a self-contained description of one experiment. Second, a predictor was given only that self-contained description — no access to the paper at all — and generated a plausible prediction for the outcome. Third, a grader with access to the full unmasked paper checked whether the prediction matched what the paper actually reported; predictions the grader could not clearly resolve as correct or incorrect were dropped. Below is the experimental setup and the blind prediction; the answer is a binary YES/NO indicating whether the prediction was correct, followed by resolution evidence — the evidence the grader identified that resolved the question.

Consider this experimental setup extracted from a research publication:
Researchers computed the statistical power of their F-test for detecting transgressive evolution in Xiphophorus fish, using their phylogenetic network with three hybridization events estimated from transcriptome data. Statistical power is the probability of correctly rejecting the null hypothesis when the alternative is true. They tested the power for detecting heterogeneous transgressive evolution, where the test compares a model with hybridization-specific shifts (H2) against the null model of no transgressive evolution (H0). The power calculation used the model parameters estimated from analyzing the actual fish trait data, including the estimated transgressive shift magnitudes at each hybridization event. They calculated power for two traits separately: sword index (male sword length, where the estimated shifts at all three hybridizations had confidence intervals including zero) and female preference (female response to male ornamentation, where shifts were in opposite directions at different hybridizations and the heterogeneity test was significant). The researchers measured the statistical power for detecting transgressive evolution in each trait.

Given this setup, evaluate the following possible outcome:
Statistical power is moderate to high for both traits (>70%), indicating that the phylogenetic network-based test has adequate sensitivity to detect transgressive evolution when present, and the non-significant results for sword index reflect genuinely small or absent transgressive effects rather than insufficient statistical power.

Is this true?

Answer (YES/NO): NO